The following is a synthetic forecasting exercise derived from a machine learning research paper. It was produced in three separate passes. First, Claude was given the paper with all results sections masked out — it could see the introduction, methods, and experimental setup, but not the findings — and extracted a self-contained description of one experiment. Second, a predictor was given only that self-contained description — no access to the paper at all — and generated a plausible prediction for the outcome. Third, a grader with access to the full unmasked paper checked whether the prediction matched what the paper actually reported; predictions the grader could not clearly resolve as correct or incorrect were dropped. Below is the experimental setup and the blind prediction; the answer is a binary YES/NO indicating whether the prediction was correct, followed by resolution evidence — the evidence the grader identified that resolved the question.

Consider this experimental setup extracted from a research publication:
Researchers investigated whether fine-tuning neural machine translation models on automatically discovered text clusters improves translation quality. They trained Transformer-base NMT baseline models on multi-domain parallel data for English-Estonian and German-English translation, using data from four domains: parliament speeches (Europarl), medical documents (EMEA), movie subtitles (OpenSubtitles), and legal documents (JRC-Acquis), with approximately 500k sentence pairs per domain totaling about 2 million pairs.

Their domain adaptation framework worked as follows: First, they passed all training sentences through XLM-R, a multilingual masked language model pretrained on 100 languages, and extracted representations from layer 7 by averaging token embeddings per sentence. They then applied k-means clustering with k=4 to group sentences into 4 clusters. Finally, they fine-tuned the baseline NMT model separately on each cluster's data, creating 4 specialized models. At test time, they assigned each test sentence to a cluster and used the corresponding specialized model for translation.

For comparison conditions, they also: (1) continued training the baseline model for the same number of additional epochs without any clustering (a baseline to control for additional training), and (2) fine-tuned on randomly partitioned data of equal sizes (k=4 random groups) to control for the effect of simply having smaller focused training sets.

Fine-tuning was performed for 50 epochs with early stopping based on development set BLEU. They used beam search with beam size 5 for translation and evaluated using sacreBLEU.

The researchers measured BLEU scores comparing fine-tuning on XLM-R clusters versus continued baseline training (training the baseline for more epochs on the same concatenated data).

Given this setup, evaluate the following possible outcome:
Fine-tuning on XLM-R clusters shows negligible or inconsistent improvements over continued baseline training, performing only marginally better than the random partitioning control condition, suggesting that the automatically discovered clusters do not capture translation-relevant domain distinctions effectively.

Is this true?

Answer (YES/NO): NO